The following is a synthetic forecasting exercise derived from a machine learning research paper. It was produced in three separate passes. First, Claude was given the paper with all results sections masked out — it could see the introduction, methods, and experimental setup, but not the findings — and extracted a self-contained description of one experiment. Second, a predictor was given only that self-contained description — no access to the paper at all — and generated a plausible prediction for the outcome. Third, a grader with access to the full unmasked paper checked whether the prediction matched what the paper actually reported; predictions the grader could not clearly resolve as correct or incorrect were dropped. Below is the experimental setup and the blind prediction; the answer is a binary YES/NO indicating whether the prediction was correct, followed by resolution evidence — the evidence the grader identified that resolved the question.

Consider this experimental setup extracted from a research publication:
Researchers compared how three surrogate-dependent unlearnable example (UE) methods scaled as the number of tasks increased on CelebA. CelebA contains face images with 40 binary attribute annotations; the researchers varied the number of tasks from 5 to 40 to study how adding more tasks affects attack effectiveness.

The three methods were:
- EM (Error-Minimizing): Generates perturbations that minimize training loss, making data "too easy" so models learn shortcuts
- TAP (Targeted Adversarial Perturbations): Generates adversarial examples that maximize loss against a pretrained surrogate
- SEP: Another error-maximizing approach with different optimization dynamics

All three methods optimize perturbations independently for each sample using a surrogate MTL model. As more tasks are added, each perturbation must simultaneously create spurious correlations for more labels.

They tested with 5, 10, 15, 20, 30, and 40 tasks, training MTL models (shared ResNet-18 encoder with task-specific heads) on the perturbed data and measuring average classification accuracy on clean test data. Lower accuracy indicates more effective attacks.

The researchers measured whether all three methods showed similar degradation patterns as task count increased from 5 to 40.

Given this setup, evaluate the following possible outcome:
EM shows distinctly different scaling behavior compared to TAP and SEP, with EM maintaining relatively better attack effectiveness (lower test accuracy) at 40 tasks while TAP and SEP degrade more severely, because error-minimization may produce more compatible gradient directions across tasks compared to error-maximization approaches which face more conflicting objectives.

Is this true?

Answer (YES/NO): NO